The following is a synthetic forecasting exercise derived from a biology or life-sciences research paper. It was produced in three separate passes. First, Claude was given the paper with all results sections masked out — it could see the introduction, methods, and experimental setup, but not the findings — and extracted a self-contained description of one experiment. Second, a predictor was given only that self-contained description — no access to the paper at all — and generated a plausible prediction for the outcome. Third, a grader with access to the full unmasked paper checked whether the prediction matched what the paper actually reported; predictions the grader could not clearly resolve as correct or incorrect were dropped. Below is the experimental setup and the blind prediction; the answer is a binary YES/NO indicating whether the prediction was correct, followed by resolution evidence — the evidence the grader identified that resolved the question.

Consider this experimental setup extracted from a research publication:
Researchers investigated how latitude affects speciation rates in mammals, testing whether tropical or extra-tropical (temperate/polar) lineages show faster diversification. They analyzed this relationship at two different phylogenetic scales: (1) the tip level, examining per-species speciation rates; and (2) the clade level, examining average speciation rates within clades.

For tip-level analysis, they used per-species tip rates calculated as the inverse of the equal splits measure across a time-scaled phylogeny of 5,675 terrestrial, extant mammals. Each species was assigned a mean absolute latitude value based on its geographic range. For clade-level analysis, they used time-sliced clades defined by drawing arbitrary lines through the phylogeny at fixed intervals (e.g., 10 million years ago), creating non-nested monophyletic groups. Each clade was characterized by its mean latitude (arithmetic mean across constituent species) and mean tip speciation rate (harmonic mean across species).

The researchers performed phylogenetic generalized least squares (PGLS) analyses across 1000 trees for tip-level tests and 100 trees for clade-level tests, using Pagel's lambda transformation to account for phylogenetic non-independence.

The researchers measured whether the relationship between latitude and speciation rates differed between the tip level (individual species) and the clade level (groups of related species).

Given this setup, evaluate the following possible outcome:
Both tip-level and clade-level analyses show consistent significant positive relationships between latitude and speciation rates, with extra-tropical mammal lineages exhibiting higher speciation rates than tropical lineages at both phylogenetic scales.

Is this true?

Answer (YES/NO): NO